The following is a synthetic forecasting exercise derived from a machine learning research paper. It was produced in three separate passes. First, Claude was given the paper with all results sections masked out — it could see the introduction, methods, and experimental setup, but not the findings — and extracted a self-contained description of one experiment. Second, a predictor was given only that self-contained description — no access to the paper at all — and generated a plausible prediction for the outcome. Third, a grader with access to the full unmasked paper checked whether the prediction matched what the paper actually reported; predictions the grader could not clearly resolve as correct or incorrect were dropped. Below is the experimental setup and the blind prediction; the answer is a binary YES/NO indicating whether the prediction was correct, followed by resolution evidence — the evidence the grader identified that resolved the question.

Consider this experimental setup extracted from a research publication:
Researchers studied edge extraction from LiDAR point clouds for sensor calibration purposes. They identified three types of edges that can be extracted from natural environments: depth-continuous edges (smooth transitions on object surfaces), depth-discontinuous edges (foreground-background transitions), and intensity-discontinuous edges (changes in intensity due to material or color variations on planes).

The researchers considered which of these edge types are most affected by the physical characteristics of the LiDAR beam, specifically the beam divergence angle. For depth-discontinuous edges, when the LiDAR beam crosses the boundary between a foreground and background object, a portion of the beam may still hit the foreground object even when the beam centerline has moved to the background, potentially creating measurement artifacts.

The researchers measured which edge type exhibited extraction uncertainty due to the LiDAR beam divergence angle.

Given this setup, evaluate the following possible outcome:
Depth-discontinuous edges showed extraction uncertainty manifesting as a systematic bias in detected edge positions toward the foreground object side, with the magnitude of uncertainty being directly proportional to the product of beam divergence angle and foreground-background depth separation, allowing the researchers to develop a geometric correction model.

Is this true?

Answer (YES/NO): NO